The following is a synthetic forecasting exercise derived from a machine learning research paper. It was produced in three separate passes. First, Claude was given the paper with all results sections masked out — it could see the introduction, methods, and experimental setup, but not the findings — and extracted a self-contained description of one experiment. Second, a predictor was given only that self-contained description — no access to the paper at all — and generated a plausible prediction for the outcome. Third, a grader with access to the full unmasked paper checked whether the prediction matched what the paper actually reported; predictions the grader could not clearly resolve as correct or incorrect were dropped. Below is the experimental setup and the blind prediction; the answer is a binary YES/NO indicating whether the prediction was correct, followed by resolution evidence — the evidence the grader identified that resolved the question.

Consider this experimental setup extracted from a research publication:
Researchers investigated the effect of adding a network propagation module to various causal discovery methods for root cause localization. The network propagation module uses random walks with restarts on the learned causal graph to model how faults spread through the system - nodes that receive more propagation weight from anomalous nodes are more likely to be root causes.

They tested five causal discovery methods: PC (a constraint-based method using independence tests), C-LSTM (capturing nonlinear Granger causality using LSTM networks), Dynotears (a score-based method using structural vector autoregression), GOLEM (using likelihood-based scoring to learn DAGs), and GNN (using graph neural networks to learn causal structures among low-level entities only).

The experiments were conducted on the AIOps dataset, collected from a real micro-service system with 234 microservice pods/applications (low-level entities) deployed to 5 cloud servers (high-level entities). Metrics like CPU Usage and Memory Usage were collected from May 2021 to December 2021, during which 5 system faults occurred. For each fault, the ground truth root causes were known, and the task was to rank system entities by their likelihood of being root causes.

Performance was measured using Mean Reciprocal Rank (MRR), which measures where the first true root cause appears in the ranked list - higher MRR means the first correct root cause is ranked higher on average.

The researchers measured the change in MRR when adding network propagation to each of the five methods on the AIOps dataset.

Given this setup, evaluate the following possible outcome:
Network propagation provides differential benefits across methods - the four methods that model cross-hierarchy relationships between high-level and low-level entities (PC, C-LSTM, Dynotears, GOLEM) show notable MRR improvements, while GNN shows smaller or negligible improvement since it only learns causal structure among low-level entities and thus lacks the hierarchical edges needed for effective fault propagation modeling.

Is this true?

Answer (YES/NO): NO